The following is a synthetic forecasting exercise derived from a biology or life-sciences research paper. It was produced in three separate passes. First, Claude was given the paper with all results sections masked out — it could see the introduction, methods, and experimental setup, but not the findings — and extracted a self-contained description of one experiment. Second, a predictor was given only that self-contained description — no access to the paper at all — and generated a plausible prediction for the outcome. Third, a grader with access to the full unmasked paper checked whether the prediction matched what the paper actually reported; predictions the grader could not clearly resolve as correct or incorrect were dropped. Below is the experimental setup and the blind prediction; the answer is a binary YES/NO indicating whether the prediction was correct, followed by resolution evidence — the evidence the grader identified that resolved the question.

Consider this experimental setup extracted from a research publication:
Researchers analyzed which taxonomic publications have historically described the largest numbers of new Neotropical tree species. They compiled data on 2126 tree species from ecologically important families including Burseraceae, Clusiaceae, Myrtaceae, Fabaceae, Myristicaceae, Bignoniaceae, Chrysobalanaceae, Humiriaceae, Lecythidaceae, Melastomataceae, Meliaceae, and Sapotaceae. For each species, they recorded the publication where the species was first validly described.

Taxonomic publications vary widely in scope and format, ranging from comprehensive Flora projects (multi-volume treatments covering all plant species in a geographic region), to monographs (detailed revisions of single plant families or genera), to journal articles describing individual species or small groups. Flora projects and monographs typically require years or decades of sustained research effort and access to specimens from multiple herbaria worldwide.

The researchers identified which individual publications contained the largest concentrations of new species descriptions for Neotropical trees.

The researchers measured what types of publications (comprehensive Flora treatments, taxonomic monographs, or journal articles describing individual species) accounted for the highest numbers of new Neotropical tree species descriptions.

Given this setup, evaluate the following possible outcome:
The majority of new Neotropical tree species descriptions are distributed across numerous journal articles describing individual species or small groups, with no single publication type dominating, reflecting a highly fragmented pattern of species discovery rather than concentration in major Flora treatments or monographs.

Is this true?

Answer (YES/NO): NO